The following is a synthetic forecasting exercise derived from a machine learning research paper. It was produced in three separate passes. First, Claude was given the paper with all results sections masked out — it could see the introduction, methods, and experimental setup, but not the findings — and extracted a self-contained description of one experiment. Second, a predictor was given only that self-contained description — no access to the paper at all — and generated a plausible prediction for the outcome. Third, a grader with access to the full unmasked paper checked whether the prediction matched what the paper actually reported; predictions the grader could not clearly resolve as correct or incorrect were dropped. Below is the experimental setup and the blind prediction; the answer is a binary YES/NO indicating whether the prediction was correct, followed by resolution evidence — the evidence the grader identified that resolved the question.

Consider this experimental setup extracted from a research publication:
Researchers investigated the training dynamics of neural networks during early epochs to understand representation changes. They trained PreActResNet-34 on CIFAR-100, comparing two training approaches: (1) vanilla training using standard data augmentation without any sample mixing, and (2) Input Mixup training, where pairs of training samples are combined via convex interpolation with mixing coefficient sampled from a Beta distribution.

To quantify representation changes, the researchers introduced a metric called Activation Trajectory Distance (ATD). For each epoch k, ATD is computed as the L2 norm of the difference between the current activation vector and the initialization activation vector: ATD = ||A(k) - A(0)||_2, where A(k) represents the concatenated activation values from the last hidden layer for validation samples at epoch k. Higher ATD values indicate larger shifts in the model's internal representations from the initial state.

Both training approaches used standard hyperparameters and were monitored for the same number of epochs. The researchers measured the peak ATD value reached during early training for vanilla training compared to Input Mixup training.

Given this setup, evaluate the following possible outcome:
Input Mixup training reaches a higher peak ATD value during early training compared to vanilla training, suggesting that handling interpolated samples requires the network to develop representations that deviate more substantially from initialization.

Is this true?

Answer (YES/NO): YES